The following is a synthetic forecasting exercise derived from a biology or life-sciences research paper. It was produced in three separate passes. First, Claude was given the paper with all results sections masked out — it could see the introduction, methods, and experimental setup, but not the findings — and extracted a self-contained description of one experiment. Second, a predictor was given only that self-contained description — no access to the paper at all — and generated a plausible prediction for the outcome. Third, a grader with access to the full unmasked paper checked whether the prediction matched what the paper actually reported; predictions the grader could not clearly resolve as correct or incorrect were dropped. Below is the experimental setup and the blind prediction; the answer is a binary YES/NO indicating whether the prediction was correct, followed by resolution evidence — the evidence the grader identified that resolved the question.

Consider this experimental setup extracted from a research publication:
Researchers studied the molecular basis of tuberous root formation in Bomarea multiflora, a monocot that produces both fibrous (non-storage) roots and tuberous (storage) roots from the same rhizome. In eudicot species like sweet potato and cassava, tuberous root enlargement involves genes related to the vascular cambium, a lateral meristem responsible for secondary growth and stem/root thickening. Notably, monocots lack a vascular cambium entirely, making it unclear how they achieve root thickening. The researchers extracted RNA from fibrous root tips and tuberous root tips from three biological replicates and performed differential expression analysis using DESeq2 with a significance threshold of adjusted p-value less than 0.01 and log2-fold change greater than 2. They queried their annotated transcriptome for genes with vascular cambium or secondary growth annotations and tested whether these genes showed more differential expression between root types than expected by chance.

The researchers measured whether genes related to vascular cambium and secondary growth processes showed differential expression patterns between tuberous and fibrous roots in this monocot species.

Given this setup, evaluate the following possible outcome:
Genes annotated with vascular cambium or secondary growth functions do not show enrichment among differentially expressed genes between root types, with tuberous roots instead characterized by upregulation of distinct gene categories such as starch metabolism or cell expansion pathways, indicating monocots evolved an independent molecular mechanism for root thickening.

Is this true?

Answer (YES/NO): YES